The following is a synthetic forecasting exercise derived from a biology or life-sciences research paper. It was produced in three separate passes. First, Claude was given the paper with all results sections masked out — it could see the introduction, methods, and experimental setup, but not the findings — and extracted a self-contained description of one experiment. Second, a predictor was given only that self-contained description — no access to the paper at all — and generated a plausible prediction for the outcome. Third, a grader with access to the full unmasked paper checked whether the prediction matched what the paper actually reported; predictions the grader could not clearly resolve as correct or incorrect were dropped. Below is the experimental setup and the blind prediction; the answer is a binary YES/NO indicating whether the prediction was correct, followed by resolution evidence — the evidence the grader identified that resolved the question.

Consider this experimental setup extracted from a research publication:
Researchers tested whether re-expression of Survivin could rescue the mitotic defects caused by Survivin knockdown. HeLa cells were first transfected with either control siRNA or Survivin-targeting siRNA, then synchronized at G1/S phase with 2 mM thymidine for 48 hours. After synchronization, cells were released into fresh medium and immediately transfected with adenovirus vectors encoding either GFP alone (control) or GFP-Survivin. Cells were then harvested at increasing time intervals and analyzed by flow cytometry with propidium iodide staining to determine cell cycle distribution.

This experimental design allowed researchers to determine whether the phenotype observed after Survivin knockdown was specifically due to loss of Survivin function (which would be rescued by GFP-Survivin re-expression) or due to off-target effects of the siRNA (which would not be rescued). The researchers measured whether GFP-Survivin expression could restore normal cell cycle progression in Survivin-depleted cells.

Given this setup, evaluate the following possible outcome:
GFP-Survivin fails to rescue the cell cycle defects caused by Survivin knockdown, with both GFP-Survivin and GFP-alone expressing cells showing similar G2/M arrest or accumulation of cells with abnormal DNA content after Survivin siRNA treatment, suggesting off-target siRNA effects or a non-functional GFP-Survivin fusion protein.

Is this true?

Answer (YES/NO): NO